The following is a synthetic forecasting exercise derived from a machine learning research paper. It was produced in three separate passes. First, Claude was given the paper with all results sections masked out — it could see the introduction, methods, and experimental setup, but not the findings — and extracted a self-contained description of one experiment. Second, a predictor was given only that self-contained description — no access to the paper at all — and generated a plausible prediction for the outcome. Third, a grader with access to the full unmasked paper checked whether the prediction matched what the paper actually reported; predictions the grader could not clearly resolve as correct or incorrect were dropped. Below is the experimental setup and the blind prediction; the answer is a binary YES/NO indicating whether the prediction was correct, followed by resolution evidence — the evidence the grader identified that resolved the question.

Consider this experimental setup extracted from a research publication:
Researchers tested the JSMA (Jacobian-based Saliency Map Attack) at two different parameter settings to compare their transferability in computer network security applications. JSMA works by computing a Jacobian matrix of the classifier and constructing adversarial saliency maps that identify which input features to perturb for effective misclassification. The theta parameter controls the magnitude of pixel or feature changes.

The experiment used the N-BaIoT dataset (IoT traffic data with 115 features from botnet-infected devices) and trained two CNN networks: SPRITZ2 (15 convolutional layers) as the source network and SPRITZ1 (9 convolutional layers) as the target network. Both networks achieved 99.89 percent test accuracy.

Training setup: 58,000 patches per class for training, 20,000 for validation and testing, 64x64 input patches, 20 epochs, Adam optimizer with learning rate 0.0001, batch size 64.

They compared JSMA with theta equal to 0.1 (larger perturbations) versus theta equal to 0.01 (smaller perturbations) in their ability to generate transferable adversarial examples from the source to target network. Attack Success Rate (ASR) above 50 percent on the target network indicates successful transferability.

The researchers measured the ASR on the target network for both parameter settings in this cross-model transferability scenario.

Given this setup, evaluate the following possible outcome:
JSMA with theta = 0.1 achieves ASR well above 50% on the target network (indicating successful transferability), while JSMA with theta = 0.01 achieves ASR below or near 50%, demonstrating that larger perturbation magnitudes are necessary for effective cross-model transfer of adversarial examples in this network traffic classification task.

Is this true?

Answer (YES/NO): NO